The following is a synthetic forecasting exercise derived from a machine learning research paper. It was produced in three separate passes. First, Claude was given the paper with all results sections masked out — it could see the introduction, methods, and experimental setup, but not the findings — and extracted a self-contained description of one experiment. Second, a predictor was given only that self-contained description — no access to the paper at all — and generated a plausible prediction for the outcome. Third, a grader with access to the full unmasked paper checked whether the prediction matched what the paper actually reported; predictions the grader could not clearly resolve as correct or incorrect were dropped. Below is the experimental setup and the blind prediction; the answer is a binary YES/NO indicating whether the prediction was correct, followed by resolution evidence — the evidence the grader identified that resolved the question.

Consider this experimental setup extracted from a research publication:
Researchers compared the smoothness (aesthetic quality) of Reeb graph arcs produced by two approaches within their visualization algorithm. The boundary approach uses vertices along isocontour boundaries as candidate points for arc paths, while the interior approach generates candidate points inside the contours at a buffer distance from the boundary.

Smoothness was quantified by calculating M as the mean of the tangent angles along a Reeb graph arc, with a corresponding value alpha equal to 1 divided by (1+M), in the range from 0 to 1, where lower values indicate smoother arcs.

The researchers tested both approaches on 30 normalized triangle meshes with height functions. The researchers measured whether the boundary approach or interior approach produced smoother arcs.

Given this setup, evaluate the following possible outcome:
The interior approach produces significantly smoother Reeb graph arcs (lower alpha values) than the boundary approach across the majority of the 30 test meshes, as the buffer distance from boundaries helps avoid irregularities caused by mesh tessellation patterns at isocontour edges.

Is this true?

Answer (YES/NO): NO